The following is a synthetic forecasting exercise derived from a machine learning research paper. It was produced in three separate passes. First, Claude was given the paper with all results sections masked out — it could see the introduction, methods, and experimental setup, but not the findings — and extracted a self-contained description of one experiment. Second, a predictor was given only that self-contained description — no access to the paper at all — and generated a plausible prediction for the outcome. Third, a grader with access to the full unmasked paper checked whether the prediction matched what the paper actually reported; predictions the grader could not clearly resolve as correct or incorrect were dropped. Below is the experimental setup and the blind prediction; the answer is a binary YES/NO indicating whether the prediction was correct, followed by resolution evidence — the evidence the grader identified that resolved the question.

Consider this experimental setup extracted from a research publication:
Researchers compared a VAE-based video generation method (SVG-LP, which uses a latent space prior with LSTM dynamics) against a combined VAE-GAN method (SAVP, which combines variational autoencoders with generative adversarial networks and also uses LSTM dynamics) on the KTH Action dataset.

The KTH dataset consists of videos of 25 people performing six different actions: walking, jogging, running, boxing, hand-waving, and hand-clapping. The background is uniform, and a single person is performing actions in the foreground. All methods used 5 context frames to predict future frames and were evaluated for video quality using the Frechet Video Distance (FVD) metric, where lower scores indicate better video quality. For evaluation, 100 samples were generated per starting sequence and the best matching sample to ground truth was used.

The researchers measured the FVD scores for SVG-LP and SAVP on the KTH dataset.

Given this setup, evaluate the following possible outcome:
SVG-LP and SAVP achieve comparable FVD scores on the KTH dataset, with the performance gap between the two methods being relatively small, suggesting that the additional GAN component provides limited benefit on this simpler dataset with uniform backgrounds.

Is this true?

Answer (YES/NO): NO